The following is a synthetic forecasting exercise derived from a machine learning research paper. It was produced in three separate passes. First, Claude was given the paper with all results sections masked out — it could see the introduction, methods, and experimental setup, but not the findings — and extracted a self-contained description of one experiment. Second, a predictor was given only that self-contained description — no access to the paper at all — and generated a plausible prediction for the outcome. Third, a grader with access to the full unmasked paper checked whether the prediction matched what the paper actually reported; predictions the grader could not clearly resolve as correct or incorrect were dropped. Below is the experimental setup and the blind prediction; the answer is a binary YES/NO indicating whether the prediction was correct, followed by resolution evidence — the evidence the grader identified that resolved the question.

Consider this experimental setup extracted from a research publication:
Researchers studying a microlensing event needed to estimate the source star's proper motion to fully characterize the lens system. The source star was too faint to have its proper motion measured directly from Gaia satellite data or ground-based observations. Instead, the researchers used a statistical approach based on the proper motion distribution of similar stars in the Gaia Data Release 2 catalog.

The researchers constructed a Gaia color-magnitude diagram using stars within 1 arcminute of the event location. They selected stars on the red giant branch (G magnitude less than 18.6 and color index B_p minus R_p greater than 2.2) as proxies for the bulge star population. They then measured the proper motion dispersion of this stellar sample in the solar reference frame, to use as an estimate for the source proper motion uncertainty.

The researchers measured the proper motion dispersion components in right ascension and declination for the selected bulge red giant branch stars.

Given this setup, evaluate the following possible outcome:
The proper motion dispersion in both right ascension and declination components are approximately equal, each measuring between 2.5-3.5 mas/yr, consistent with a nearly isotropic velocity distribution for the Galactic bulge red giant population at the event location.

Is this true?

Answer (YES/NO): NO